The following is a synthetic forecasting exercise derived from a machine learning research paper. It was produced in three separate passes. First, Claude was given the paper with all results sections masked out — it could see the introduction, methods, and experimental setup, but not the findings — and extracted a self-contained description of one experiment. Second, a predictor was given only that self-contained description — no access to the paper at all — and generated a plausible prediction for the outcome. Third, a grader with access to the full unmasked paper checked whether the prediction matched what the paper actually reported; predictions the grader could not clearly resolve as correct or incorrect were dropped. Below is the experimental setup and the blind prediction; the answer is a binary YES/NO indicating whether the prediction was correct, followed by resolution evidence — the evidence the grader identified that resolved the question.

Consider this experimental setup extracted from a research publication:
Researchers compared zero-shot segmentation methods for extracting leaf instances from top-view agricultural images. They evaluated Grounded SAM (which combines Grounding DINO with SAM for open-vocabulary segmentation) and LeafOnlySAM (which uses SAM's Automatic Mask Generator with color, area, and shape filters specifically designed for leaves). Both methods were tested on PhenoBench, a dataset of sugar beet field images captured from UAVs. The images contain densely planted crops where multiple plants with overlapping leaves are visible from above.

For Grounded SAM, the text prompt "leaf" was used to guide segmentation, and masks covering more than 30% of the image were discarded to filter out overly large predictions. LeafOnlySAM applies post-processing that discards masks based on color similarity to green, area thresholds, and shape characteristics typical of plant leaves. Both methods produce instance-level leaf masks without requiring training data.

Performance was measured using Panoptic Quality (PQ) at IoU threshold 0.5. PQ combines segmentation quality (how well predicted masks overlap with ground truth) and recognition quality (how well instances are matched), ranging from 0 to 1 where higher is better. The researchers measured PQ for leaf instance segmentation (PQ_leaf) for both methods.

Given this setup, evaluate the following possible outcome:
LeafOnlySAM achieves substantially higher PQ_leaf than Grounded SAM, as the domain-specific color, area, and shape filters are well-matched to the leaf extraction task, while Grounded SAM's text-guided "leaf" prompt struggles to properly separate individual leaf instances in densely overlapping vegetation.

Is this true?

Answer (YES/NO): NO